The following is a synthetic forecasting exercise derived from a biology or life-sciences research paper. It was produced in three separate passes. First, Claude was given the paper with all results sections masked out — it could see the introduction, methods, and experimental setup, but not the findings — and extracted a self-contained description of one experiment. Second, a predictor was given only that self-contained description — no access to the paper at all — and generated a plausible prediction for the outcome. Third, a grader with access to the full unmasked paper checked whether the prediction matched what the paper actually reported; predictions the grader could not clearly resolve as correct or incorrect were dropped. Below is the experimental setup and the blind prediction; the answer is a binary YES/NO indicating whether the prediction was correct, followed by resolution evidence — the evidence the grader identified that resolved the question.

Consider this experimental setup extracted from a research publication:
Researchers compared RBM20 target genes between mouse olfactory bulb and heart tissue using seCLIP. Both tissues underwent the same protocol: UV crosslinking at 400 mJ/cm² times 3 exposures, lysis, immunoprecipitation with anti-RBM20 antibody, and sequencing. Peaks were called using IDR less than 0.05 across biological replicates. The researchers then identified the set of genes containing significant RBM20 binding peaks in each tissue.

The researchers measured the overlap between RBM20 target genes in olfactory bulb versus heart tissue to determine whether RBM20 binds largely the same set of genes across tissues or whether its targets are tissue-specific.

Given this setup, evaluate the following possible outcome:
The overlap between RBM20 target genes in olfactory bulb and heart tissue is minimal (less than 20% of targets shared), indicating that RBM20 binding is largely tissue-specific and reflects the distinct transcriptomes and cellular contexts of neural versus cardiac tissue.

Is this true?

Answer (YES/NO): NO